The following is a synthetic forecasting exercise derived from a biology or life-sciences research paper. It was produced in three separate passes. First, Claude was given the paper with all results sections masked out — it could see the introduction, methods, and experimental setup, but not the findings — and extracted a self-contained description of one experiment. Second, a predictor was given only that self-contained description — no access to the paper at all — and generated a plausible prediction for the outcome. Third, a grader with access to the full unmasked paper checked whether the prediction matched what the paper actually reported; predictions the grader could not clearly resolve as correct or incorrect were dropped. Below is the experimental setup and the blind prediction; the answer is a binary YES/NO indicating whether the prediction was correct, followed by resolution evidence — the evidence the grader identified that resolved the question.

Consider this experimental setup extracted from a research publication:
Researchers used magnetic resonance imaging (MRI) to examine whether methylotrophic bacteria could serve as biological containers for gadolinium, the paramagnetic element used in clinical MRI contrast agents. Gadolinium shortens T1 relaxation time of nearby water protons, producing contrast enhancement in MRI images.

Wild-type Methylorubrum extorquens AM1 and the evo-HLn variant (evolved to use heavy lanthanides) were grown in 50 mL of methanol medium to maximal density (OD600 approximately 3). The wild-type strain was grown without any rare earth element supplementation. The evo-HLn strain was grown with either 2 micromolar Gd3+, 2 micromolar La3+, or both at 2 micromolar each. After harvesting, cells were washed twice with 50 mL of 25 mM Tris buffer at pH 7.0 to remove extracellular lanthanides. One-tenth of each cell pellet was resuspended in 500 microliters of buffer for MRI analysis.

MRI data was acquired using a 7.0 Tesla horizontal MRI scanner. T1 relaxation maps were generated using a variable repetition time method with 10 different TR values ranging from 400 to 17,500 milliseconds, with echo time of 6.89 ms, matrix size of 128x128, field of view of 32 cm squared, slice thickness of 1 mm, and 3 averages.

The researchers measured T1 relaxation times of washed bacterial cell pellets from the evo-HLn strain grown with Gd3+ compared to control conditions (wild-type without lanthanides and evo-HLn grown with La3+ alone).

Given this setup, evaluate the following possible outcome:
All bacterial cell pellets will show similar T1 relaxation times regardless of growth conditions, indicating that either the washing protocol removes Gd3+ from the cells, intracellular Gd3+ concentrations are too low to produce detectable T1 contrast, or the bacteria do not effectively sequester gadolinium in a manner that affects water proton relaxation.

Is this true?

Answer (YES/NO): NO